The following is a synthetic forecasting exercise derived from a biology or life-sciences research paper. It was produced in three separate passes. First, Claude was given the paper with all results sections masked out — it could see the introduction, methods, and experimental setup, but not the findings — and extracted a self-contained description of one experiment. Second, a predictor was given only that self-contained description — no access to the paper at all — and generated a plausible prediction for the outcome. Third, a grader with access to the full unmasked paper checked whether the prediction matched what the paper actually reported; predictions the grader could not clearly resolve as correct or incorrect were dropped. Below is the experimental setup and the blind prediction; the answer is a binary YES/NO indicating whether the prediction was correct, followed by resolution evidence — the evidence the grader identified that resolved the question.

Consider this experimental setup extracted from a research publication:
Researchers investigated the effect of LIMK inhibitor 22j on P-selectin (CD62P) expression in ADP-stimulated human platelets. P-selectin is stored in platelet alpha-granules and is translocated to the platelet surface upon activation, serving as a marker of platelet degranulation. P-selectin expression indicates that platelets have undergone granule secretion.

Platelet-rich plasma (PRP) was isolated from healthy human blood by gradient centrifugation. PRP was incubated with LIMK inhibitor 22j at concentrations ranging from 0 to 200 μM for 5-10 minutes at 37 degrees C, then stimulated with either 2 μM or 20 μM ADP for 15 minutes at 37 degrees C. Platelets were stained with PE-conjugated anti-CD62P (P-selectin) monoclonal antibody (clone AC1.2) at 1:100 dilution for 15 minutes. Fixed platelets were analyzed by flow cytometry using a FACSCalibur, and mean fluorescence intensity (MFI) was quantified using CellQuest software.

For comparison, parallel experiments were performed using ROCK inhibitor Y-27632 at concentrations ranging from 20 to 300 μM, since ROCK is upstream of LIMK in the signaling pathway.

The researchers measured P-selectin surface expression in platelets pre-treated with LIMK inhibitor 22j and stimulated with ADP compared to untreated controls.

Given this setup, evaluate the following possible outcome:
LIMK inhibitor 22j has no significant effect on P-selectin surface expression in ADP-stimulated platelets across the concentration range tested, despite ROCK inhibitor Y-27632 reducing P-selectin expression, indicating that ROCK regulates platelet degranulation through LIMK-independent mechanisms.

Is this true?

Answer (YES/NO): NO